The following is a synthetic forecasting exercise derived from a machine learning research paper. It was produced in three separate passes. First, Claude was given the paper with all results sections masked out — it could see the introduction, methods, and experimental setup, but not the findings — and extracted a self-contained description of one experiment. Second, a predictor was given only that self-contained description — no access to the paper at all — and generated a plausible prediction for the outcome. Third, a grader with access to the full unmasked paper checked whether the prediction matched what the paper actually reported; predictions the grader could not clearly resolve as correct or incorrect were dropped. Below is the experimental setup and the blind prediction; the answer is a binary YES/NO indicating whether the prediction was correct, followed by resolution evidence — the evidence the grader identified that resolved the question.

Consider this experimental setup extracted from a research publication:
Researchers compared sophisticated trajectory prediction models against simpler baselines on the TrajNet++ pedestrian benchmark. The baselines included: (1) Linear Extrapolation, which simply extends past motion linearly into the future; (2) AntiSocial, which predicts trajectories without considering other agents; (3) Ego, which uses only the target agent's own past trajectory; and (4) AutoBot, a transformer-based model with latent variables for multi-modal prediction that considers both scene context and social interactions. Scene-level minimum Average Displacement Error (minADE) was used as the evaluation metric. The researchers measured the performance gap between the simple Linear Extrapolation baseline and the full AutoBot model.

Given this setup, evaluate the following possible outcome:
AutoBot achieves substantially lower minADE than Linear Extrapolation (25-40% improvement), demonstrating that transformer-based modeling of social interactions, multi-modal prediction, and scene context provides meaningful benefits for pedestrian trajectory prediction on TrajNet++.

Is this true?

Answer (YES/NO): NO